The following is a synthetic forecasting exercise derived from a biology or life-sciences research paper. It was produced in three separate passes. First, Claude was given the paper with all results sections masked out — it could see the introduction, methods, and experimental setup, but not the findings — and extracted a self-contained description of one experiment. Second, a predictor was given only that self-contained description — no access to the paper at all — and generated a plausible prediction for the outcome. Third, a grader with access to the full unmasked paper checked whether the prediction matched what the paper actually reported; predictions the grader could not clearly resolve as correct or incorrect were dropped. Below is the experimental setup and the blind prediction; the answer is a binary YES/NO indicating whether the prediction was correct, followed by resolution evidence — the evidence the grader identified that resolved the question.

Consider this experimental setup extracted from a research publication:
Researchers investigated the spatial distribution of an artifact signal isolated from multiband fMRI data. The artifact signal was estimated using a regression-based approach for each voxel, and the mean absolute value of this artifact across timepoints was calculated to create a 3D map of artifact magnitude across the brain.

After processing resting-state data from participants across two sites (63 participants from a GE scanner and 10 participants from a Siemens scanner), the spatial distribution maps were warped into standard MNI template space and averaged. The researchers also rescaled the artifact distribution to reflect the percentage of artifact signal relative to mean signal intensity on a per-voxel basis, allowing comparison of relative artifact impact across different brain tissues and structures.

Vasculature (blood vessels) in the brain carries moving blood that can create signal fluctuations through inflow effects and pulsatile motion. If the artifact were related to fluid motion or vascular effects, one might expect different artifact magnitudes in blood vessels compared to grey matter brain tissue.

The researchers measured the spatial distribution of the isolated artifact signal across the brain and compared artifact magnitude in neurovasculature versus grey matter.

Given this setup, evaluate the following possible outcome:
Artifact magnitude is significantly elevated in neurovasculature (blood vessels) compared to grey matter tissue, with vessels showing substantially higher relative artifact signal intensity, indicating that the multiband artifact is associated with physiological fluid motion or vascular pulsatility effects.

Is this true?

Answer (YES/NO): YES